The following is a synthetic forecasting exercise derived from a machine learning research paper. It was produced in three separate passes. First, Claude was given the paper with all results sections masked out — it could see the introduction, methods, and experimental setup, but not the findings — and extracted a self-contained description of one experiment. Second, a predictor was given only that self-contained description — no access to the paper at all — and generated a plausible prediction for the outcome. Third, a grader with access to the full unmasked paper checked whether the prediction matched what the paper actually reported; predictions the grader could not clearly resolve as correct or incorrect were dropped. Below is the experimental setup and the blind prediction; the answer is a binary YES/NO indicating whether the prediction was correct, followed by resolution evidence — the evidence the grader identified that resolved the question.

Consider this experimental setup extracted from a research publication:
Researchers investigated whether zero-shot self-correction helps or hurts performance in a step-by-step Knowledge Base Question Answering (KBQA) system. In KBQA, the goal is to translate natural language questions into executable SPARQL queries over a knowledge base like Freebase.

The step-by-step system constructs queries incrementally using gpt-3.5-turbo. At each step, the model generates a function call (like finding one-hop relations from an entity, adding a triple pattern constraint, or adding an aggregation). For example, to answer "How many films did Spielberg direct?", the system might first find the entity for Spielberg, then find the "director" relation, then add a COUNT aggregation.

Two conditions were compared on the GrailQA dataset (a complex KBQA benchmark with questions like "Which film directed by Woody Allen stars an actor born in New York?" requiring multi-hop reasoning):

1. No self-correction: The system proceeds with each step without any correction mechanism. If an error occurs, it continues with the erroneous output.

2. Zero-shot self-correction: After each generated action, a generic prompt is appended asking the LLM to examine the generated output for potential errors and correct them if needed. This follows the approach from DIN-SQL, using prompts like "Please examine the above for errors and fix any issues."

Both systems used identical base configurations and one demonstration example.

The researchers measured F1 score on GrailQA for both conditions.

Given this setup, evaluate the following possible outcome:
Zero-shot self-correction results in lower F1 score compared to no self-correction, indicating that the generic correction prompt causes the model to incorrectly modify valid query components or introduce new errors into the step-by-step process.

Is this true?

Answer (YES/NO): YES